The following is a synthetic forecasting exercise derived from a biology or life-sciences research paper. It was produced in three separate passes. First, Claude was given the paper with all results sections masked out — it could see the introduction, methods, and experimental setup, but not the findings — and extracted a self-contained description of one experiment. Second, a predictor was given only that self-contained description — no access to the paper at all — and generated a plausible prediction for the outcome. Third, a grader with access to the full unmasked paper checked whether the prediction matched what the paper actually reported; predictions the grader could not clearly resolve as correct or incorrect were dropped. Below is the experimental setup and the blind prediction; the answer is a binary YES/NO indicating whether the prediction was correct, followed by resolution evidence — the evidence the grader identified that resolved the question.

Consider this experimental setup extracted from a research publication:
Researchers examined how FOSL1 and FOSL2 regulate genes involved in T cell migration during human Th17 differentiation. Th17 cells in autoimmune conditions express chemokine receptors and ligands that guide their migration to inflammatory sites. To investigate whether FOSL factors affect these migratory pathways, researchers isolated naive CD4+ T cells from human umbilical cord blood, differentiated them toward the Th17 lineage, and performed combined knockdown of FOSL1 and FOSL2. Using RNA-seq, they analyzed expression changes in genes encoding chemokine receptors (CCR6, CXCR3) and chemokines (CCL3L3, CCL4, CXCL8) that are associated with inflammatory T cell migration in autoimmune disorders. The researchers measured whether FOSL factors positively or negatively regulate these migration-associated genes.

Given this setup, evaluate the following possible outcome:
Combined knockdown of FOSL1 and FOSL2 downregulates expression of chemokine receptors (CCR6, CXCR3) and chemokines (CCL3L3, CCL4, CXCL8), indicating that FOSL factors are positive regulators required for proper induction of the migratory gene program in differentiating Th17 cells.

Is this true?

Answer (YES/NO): NO